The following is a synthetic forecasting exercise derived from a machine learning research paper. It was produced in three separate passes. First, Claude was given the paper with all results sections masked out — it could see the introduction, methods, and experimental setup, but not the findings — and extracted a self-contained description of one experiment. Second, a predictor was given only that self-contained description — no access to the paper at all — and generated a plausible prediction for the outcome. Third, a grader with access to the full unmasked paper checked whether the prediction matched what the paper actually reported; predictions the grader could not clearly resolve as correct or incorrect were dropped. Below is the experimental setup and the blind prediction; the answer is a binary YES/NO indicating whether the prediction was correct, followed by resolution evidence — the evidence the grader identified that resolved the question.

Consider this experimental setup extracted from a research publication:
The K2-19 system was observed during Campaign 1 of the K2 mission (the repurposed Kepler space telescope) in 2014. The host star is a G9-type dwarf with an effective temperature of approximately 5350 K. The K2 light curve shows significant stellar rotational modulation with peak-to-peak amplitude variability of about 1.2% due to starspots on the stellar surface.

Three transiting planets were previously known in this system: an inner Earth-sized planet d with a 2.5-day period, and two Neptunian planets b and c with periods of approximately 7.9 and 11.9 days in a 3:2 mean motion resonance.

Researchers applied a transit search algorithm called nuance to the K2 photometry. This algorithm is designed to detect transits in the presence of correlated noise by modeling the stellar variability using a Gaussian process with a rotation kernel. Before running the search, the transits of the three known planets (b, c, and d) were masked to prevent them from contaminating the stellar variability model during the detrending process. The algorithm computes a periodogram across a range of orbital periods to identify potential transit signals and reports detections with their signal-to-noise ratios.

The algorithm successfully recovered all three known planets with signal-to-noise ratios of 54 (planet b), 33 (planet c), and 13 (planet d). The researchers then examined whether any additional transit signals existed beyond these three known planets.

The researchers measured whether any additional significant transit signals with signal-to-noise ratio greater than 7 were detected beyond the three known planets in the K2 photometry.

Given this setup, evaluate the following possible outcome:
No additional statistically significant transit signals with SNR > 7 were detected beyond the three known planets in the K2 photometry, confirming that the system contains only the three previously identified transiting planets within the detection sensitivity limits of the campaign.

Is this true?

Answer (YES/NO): NO